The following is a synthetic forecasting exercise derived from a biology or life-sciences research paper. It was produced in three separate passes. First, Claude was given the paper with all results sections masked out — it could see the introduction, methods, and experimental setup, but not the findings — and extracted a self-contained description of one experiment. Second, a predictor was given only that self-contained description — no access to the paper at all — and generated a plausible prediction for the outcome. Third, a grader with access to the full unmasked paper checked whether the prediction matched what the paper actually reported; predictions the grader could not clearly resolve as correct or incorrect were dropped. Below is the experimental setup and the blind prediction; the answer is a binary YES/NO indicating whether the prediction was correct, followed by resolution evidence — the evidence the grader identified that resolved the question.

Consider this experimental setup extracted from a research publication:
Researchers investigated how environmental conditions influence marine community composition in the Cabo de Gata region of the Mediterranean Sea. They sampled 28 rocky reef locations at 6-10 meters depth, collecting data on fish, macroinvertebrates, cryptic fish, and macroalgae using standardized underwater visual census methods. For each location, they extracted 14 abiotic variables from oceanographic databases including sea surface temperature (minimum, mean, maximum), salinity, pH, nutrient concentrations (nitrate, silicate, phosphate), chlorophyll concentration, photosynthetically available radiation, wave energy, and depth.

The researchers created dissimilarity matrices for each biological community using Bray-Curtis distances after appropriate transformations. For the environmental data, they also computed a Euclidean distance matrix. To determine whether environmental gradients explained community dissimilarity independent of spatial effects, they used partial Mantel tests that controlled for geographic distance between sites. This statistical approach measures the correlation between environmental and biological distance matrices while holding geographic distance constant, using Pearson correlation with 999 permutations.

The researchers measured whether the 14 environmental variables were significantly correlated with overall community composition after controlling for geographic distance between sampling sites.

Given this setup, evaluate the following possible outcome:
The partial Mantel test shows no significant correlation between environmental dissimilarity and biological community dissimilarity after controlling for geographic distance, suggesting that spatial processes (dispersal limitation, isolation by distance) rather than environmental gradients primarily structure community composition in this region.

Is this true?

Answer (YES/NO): NO